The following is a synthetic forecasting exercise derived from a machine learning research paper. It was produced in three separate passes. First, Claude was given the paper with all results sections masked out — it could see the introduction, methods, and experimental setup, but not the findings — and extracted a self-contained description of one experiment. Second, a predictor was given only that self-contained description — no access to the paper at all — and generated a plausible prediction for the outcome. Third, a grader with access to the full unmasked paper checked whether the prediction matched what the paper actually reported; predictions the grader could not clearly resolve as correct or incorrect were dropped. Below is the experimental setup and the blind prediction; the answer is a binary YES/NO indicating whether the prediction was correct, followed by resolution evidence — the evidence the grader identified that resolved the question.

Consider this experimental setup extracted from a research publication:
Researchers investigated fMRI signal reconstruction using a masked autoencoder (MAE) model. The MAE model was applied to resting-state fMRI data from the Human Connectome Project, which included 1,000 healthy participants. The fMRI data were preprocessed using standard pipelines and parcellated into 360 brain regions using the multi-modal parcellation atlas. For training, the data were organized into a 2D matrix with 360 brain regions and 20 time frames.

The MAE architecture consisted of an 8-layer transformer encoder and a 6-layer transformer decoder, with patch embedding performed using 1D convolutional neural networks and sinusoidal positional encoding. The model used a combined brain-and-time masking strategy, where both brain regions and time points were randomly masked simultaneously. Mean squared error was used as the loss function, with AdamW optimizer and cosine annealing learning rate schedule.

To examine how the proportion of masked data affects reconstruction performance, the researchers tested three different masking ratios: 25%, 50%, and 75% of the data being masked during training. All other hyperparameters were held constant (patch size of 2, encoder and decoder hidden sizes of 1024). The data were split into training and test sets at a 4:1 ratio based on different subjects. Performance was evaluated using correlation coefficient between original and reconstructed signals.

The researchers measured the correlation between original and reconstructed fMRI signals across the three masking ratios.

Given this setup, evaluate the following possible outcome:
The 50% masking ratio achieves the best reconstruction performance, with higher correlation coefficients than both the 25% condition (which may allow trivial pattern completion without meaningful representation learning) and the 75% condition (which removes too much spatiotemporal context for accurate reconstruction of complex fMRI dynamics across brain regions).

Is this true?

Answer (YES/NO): YES